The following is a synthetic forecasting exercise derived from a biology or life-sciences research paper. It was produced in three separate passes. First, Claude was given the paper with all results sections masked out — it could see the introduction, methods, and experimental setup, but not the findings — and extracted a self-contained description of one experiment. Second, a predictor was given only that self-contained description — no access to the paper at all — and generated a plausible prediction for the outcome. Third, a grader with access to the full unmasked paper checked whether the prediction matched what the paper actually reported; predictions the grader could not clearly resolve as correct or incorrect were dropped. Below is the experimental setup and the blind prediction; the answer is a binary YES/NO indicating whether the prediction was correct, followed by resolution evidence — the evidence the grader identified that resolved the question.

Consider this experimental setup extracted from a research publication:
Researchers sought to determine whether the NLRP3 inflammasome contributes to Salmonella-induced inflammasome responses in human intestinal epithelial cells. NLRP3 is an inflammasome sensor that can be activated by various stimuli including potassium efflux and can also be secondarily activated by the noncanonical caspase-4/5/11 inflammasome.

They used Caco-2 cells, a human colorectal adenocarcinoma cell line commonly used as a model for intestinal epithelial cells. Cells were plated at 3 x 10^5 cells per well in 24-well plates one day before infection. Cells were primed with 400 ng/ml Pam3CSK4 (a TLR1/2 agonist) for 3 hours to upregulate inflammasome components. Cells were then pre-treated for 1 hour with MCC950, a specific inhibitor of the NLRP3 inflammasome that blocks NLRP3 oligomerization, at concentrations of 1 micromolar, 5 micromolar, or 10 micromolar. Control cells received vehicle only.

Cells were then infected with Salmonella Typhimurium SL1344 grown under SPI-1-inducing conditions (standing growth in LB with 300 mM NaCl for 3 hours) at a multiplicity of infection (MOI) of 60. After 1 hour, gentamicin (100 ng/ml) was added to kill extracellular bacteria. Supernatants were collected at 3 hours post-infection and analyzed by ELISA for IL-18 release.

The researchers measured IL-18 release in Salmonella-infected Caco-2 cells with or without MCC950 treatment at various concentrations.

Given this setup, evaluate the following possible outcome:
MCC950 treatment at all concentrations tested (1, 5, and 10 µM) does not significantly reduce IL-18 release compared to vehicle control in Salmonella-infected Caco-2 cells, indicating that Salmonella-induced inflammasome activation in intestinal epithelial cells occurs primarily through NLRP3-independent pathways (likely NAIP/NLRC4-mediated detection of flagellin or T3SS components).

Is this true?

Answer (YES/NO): NO